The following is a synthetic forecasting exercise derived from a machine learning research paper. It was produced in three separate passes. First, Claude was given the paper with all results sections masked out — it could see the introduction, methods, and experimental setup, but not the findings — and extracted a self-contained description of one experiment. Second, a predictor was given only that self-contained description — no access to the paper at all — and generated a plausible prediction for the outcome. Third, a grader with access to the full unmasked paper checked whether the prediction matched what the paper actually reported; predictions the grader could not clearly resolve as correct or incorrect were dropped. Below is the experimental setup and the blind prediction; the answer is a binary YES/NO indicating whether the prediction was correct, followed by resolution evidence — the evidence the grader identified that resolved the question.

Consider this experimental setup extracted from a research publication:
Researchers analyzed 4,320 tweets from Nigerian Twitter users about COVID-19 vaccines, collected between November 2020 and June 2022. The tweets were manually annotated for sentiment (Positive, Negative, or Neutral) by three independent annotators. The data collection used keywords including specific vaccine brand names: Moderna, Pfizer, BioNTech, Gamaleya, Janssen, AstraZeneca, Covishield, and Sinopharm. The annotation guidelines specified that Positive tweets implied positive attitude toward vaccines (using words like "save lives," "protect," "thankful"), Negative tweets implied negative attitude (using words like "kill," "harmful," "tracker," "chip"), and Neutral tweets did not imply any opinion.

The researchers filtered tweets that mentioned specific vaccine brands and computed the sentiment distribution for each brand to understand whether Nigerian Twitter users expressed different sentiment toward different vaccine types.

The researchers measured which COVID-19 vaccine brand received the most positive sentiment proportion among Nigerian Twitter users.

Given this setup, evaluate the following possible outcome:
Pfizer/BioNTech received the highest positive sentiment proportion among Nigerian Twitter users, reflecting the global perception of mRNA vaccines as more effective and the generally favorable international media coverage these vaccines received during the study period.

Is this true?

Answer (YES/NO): NO